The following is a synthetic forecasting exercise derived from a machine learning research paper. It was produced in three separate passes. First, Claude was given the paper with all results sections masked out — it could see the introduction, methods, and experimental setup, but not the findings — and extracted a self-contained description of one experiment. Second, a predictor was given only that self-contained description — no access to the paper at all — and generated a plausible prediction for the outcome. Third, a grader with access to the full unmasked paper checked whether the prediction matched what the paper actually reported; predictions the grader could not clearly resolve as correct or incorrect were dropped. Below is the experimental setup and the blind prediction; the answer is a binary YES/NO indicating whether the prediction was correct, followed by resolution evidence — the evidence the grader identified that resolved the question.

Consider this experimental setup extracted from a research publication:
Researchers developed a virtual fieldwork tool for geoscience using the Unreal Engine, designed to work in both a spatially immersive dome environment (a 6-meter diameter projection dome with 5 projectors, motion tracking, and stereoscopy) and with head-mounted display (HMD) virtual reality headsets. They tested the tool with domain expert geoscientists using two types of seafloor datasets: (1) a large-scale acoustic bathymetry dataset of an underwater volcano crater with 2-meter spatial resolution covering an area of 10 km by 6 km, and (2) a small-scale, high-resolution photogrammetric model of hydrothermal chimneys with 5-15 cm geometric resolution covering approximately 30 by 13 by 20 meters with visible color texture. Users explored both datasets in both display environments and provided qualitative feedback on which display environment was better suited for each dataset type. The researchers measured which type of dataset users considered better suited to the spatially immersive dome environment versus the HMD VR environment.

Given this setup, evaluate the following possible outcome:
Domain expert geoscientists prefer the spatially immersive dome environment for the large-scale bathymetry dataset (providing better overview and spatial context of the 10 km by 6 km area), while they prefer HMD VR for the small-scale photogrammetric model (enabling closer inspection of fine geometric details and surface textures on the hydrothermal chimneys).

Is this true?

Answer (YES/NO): YES